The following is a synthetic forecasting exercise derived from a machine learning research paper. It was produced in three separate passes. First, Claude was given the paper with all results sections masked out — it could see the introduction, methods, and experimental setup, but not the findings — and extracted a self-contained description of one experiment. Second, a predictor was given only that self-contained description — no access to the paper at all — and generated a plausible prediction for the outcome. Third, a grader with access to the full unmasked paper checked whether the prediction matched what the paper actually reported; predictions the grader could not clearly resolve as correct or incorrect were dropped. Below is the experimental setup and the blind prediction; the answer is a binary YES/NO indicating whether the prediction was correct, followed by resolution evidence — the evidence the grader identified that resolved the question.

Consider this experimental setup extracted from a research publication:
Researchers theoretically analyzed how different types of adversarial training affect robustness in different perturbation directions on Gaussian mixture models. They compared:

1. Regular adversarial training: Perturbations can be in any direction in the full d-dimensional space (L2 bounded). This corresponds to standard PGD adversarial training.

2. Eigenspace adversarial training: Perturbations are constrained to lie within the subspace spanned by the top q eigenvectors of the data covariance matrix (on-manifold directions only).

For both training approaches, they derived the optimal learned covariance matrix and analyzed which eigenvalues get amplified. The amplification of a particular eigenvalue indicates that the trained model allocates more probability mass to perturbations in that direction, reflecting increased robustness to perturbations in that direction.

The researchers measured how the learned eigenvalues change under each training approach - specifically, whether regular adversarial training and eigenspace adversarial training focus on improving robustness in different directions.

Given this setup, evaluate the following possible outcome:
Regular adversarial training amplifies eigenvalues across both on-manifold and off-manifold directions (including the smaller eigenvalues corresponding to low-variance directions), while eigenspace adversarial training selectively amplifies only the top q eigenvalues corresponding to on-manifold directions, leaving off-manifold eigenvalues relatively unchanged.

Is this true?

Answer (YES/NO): NO